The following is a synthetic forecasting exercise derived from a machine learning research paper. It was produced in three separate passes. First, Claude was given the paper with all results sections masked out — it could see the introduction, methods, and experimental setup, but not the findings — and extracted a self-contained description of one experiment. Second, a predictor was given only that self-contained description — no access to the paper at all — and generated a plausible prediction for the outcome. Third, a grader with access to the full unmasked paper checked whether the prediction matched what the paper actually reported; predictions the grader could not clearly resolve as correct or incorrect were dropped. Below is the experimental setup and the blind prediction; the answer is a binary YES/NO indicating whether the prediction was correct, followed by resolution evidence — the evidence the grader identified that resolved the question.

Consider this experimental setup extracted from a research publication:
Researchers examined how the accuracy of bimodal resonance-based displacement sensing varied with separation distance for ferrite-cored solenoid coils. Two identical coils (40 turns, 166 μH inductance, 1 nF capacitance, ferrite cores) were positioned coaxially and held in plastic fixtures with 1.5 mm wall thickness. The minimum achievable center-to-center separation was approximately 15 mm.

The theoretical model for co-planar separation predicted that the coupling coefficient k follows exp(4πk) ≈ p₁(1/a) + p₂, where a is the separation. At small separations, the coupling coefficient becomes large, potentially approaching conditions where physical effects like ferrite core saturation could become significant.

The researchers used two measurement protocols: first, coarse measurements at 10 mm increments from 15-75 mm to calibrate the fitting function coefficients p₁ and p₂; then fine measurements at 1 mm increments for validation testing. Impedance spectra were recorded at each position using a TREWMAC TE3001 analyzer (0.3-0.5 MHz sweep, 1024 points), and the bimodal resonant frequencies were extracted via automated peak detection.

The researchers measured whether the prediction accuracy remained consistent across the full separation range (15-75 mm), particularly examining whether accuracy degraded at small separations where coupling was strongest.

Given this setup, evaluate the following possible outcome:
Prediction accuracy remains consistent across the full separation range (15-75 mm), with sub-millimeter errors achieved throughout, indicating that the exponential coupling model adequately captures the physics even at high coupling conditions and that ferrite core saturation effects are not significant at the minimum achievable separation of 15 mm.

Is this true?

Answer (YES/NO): NO